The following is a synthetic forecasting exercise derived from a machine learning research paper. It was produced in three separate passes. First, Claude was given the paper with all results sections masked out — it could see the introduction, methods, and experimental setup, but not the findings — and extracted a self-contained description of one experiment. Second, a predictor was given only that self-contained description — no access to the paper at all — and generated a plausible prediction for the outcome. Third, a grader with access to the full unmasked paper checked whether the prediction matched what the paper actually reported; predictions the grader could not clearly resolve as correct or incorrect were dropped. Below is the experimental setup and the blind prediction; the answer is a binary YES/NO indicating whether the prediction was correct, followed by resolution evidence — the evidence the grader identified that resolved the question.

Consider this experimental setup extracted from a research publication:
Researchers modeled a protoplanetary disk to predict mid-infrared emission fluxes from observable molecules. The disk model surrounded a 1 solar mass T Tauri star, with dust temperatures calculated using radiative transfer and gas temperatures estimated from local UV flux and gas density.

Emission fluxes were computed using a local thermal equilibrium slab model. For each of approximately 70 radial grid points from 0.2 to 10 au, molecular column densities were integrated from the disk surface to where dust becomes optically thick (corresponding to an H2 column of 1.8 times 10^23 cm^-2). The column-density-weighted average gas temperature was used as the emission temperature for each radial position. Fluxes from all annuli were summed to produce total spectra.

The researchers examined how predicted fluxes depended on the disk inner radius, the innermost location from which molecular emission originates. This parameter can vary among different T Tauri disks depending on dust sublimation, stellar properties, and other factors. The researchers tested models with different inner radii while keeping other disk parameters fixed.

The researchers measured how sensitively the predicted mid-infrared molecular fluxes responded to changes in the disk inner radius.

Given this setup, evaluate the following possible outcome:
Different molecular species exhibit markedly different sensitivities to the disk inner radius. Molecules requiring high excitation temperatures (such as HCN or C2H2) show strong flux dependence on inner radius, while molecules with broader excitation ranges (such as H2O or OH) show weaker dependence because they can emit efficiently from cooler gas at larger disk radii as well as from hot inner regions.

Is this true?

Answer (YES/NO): NO